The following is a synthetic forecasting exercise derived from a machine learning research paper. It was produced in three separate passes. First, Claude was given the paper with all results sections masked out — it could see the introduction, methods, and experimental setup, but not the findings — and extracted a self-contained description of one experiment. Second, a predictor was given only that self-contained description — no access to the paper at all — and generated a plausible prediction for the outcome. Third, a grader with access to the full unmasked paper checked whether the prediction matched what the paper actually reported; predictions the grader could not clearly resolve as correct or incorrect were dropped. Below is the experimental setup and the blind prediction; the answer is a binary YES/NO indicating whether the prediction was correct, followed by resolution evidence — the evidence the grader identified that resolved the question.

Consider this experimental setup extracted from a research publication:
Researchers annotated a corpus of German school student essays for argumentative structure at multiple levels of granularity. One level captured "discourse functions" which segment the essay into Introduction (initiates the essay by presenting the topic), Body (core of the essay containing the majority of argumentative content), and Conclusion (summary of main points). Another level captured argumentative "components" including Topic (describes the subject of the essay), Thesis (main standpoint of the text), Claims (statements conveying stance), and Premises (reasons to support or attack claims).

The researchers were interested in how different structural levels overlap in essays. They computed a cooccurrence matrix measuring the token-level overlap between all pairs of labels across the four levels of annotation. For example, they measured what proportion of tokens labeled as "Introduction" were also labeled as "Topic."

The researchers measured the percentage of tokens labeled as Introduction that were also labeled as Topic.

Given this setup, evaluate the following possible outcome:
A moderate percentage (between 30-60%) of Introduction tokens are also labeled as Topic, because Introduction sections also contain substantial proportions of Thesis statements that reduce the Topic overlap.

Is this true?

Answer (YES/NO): NO